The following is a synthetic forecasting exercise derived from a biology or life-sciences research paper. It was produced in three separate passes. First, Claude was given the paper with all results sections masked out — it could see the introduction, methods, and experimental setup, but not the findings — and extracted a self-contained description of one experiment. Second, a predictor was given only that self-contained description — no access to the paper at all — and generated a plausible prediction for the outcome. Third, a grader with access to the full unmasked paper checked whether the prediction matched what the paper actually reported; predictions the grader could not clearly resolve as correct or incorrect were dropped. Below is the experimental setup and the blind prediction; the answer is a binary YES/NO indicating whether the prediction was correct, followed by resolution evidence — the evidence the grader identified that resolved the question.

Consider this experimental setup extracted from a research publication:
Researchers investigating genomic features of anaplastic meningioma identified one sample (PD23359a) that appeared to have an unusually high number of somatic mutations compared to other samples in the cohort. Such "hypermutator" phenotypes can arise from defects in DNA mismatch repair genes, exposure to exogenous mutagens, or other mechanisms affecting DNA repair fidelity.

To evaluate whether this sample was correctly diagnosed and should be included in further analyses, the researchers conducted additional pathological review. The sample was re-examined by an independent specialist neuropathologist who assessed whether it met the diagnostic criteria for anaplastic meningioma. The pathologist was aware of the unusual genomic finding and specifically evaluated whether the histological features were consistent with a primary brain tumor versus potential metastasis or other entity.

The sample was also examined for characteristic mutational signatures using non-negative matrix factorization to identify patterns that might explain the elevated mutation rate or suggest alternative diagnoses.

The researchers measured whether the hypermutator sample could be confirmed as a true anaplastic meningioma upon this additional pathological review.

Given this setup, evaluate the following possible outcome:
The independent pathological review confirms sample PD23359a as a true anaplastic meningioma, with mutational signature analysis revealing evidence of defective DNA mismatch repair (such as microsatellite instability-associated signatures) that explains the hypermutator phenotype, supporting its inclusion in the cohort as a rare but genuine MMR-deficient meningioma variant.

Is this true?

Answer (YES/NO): NO